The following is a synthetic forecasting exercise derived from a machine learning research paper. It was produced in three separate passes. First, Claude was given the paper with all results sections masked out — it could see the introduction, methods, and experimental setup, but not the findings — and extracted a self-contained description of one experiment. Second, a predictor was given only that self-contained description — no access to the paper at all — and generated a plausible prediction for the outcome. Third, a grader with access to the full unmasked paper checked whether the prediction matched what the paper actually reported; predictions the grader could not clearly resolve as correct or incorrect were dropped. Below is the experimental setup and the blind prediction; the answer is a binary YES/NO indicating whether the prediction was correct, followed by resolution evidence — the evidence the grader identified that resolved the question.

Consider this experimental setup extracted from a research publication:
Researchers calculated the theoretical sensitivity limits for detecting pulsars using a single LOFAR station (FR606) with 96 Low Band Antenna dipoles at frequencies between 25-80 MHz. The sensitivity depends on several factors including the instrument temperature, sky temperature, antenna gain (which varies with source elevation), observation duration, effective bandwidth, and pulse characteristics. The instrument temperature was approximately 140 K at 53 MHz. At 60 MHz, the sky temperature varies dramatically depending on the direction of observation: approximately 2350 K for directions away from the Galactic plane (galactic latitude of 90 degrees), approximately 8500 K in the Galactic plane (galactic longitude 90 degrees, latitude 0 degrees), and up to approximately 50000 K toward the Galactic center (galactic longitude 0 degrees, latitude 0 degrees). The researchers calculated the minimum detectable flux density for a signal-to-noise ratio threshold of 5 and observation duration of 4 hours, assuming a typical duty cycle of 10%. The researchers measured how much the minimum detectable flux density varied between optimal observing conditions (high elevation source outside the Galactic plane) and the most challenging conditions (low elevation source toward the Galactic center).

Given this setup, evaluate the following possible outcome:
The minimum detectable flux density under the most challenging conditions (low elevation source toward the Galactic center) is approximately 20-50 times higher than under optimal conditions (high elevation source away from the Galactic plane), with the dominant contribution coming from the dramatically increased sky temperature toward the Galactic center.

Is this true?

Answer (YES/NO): NO